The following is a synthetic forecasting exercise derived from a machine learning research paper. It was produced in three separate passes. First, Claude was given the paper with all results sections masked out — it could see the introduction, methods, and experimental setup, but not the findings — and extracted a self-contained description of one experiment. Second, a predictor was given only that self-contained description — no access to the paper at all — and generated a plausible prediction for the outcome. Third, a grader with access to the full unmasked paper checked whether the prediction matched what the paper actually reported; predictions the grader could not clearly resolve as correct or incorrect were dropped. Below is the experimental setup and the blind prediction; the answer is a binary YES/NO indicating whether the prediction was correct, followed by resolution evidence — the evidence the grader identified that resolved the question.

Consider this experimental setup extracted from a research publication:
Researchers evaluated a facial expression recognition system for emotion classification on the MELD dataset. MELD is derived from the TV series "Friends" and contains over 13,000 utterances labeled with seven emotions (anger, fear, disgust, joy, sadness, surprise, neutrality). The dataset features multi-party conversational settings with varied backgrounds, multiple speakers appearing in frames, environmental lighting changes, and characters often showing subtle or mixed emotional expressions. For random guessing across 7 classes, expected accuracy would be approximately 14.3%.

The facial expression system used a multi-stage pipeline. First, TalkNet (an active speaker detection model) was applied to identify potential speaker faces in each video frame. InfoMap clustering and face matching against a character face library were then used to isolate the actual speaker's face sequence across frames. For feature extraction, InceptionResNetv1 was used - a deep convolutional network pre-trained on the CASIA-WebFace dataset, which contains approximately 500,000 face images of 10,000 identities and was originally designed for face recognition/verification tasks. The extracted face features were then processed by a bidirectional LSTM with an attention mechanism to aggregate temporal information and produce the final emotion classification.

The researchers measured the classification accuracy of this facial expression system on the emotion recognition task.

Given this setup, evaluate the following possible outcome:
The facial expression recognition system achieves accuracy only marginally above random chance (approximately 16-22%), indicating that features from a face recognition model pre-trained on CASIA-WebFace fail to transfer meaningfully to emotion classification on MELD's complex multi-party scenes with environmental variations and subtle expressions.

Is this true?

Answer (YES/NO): NO